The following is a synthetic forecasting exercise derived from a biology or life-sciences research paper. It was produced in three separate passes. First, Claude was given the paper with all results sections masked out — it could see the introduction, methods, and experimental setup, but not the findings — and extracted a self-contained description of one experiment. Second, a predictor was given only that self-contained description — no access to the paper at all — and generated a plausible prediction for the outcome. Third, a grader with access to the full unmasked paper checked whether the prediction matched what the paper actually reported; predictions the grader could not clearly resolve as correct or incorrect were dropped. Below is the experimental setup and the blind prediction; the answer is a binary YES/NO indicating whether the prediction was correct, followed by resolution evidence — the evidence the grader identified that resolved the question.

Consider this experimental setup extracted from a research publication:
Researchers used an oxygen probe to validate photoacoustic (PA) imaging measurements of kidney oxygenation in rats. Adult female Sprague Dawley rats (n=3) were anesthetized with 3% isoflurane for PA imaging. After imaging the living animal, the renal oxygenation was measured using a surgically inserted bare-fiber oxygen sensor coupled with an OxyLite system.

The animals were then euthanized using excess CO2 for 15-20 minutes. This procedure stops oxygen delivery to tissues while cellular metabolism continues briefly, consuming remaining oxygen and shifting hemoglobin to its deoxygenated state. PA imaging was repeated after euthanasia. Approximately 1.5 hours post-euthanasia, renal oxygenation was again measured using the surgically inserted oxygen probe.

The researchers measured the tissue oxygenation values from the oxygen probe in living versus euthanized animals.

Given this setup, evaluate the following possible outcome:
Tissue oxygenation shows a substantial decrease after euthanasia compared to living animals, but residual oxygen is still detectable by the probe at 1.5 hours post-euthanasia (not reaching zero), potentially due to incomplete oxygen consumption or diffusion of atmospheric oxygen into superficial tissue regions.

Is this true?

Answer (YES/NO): NO